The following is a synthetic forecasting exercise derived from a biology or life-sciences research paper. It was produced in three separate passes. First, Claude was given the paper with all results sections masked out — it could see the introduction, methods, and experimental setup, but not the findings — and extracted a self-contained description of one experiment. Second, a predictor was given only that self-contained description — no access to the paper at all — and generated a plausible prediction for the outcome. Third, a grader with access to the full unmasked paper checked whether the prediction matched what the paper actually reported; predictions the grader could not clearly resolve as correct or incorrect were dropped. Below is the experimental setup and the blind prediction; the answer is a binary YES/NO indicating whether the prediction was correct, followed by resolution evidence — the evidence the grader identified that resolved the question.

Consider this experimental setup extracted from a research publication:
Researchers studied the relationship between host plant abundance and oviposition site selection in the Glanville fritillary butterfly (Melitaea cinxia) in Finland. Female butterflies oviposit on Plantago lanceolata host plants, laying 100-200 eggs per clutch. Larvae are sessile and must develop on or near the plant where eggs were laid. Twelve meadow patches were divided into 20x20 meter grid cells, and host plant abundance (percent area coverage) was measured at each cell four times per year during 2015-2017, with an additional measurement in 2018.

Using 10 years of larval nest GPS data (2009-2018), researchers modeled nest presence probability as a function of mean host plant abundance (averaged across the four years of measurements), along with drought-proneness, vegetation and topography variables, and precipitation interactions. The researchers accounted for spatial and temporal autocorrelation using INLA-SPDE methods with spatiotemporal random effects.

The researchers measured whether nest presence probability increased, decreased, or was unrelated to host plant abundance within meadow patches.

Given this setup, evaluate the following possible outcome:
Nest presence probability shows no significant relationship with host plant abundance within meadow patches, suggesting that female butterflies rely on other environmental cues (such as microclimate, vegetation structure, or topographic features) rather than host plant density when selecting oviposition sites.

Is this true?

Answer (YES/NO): NO